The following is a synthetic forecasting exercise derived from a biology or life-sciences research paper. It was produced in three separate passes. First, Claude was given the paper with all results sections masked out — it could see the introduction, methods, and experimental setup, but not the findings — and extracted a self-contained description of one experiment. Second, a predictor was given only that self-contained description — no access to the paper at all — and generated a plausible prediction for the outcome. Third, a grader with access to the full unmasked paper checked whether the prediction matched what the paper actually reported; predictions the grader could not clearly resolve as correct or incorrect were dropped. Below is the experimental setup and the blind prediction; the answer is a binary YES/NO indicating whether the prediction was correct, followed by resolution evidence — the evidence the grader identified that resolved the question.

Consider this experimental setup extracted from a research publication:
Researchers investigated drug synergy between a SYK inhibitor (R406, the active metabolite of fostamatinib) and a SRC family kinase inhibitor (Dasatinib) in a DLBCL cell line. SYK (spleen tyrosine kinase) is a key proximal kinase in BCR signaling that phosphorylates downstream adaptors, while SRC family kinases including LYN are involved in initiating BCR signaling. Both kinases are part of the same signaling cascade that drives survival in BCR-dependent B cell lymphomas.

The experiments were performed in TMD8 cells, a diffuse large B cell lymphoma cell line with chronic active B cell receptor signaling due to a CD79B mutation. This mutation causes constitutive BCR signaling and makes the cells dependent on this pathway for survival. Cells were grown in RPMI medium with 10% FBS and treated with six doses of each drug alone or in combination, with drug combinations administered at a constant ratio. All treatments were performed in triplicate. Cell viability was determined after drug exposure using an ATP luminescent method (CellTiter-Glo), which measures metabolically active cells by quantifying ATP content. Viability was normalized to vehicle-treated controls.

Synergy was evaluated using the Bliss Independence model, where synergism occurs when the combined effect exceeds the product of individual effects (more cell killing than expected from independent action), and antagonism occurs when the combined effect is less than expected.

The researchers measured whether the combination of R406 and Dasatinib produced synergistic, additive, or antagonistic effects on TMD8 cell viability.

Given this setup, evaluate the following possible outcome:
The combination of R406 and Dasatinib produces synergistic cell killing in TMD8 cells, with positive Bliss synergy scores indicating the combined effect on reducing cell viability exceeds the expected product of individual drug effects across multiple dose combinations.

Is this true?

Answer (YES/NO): YES